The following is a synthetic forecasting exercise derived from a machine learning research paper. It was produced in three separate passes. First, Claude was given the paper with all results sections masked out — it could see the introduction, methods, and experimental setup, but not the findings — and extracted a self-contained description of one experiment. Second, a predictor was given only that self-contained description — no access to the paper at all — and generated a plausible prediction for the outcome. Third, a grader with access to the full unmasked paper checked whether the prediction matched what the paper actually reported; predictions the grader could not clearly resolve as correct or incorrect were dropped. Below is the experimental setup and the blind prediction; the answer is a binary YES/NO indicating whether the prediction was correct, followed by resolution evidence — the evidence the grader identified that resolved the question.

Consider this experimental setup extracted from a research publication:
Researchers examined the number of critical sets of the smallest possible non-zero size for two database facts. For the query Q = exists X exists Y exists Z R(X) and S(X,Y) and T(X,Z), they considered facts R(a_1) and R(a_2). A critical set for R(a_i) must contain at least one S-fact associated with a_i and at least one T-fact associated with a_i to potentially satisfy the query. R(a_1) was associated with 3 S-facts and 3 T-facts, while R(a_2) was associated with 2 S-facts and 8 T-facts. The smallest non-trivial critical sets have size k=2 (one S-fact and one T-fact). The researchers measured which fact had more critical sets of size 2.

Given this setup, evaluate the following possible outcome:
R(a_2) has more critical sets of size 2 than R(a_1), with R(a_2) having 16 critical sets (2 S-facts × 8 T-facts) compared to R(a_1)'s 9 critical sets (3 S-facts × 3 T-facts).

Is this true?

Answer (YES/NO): YES